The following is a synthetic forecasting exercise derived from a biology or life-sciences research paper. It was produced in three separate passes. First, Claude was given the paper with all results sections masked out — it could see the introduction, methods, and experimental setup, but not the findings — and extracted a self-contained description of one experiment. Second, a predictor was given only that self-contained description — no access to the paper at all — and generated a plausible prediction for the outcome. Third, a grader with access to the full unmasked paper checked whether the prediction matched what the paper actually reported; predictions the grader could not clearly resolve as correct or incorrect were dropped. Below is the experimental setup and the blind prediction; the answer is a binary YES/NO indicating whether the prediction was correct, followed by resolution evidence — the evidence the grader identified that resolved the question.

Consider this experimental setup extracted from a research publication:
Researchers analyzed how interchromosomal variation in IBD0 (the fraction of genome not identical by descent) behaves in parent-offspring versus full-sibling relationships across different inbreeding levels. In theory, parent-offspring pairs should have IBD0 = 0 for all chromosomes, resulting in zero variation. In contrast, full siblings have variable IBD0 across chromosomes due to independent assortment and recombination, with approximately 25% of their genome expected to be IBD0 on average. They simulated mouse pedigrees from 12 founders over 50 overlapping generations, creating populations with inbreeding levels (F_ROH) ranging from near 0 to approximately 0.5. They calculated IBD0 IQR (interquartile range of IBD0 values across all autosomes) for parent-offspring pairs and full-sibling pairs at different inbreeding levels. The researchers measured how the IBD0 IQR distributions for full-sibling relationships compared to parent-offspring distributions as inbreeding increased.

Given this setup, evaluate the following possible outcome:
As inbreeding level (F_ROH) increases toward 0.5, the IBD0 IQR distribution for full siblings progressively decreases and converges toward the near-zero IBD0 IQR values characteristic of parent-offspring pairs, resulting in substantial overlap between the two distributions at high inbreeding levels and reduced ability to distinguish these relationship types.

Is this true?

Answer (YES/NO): YES